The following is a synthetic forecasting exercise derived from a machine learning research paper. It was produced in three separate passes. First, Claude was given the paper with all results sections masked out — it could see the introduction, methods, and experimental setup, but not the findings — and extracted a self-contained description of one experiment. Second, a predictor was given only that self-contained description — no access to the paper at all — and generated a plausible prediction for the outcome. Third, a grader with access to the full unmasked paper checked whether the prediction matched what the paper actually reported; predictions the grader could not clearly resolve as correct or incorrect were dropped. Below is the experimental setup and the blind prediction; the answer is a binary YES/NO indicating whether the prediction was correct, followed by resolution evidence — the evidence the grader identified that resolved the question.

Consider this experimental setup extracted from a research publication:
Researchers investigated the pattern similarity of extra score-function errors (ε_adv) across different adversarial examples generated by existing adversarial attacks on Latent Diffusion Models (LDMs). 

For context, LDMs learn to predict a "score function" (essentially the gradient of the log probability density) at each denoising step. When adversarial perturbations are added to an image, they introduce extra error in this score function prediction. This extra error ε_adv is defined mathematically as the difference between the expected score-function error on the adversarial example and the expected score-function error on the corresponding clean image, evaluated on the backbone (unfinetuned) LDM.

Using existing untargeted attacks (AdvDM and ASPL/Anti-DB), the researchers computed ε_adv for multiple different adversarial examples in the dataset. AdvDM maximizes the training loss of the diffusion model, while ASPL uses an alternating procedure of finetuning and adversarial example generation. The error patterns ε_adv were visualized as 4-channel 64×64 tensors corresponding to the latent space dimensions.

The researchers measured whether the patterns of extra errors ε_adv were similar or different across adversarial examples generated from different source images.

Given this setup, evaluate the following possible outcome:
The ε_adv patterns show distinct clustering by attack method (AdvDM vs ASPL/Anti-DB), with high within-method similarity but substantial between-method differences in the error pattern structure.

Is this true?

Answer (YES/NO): NO